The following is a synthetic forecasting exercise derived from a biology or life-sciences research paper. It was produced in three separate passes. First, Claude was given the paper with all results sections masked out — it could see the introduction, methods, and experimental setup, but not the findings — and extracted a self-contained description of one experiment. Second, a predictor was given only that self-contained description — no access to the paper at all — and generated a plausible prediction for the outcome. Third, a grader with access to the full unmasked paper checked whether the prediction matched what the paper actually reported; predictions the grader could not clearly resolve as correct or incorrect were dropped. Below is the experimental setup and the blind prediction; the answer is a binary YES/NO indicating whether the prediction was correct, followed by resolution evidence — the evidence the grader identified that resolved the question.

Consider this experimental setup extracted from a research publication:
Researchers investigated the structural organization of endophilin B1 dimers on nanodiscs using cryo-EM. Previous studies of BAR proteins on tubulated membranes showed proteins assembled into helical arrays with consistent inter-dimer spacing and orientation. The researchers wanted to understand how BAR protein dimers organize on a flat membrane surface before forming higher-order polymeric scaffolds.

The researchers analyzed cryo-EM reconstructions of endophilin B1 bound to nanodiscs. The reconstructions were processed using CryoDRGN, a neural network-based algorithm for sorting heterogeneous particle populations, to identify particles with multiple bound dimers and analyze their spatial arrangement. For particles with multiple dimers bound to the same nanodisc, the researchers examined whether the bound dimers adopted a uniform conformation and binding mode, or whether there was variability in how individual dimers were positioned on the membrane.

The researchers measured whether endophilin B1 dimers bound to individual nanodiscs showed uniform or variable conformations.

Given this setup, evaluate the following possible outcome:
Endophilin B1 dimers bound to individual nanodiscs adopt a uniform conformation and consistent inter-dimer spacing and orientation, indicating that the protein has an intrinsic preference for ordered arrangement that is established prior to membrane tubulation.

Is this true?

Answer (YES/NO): NO